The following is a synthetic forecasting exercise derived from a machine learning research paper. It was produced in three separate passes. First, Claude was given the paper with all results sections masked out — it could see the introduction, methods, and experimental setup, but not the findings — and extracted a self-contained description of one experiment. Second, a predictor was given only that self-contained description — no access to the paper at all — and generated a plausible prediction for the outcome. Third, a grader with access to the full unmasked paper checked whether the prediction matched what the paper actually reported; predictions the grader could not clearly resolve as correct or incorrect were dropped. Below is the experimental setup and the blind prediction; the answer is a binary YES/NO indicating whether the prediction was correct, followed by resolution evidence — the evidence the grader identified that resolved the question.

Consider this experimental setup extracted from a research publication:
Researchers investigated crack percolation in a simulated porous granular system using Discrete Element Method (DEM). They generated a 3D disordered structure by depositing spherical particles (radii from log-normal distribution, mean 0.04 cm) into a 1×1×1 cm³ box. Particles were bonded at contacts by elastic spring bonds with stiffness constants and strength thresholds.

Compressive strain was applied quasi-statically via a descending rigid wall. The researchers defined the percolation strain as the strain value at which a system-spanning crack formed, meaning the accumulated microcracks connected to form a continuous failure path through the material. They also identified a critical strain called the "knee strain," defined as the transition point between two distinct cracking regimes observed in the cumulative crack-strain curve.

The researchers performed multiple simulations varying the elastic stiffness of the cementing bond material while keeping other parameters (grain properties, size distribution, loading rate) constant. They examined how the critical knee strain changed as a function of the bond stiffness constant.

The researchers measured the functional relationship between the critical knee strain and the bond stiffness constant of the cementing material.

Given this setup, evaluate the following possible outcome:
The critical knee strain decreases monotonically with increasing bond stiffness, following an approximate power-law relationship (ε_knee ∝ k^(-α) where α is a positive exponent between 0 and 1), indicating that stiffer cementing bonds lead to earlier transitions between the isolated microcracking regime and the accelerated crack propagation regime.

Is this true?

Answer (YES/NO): YES